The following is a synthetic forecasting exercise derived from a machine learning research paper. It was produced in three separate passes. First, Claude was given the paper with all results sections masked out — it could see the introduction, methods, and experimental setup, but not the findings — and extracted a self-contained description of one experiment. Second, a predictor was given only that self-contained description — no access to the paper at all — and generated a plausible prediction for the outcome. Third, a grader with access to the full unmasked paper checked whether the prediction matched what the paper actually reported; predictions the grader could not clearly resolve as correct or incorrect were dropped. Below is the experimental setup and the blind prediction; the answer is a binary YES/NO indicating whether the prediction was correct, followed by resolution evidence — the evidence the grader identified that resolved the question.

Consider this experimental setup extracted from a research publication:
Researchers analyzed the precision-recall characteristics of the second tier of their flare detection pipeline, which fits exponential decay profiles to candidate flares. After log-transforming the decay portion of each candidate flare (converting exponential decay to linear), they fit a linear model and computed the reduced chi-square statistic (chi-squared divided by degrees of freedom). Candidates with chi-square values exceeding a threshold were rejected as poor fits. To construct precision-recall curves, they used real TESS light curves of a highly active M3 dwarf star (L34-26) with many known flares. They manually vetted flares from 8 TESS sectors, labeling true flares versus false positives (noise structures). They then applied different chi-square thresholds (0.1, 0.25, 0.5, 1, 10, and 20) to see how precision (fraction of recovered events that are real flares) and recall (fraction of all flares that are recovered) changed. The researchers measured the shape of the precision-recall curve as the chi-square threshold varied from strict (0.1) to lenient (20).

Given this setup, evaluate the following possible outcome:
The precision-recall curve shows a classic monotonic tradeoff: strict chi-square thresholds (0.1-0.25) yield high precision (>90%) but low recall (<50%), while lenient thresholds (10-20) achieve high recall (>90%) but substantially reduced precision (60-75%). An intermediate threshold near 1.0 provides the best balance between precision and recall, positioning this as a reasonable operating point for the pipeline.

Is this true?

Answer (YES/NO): NO